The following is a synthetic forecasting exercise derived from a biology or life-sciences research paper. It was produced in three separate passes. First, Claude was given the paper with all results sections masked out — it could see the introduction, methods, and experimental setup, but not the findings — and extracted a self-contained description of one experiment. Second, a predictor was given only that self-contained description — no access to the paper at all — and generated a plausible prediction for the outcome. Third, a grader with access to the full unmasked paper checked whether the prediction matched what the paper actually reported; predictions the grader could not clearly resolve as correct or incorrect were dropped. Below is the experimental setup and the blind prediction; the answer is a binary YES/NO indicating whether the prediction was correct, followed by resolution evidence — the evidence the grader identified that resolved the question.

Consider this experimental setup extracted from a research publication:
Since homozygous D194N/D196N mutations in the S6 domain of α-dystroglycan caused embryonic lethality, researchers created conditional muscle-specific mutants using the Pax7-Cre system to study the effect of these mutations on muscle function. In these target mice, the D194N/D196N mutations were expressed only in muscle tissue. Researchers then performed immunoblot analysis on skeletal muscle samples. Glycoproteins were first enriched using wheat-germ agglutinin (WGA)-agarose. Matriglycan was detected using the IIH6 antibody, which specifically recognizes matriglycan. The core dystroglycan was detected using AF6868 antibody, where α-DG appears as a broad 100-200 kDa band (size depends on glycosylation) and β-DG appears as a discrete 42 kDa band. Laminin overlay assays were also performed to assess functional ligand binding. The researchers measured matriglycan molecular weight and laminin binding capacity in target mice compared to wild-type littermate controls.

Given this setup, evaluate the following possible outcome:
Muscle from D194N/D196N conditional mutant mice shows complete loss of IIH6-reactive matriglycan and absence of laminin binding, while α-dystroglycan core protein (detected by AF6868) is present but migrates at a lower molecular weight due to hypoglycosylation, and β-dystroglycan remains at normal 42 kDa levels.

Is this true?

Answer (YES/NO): NO